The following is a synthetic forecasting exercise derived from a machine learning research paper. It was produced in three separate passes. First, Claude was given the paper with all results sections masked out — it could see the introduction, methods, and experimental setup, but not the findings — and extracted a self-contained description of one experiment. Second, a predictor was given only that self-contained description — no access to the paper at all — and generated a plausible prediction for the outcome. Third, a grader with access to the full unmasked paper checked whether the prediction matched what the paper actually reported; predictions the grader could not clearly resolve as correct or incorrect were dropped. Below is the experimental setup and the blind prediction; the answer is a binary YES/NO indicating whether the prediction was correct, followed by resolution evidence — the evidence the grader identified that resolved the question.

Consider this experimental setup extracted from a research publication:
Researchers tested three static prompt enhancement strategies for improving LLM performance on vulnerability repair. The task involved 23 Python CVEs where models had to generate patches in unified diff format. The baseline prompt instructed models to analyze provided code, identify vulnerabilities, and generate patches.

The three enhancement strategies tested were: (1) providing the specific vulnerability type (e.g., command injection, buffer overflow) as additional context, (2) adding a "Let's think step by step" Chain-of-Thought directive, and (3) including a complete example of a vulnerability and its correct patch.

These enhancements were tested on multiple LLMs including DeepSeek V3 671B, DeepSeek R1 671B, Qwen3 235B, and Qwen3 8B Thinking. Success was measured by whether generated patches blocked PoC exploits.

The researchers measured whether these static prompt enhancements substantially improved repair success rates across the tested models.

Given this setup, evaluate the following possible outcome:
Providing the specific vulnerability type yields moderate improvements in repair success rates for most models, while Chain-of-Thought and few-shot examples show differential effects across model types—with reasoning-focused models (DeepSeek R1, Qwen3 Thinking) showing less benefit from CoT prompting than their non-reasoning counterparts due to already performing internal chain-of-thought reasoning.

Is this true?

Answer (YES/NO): NO